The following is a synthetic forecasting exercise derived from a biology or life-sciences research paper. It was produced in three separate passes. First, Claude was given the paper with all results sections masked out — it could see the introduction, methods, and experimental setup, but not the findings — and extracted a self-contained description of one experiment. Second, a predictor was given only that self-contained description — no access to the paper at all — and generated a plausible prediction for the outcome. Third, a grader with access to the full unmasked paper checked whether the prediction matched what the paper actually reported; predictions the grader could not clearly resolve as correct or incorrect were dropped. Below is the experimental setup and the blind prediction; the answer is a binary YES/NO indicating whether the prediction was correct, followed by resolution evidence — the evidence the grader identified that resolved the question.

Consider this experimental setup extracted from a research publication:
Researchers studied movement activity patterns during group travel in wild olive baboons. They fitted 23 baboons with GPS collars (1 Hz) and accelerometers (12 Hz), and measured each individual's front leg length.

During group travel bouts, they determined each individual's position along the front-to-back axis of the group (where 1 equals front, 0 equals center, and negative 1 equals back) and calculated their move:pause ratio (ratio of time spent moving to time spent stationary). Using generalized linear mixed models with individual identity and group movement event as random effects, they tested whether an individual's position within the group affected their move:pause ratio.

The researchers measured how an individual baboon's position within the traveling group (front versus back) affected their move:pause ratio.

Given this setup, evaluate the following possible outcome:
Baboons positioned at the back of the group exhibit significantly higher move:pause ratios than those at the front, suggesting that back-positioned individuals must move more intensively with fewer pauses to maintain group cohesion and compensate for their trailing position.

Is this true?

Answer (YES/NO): YES